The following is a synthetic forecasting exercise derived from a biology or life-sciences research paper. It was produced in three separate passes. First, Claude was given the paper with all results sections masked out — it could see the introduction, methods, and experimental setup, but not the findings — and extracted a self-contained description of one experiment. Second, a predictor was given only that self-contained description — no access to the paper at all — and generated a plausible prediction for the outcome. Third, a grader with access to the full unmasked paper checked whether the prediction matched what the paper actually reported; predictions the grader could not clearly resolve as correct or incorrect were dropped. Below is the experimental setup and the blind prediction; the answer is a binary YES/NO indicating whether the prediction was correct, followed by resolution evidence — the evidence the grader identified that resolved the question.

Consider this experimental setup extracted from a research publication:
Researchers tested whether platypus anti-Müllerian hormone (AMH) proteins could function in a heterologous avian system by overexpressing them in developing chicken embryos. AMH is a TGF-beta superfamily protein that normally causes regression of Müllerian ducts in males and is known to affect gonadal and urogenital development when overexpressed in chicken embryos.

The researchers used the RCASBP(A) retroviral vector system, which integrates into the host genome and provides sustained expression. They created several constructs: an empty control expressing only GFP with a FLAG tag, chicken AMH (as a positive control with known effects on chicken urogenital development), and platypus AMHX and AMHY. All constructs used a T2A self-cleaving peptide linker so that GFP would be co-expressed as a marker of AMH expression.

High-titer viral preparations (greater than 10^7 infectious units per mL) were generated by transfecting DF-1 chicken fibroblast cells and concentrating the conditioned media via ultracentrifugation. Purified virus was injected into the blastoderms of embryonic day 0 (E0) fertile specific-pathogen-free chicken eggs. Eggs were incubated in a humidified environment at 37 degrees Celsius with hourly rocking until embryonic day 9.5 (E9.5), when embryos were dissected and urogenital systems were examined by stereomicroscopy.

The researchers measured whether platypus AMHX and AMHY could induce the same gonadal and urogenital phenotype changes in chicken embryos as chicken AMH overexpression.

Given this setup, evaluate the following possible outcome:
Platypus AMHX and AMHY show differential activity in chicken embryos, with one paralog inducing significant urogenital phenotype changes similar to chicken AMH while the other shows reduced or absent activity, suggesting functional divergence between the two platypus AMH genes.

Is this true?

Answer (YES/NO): NO